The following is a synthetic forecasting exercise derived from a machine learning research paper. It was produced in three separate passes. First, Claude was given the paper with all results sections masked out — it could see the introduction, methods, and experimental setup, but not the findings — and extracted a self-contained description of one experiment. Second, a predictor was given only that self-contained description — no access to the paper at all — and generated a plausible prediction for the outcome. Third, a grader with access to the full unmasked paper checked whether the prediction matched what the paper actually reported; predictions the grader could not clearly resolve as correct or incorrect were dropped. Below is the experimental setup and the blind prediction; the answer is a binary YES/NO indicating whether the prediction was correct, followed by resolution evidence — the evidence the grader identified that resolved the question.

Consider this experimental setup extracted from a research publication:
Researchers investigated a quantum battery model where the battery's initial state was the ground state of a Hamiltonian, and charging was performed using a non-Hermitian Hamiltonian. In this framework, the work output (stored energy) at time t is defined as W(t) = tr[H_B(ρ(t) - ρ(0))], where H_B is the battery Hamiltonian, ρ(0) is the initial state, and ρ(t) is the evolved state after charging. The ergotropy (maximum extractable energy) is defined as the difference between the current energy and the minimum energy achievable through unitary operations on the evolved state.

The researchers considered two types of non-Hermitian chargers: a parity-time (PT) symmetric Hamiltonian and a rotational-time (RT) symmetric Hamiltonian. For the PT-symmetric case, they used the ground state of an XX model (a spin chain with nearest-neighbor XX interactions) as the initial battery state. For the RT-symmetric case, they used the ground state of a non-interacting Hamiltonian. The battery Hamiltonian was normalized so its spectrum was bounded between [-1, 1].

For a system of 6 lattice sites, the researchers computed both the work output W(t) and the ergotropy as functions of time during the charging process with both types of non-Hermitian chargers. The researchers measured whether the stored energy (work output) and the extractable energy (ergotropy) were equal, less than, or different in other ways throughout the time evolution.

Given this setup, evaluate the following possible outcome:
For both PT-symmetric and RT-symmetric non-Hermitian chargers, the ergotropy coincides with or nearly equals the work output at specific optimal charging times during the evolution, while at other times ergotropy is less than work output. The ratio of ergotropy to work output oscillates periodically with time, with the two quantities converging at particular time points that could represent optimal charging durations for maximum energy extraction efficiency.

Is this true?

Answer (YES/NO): NO